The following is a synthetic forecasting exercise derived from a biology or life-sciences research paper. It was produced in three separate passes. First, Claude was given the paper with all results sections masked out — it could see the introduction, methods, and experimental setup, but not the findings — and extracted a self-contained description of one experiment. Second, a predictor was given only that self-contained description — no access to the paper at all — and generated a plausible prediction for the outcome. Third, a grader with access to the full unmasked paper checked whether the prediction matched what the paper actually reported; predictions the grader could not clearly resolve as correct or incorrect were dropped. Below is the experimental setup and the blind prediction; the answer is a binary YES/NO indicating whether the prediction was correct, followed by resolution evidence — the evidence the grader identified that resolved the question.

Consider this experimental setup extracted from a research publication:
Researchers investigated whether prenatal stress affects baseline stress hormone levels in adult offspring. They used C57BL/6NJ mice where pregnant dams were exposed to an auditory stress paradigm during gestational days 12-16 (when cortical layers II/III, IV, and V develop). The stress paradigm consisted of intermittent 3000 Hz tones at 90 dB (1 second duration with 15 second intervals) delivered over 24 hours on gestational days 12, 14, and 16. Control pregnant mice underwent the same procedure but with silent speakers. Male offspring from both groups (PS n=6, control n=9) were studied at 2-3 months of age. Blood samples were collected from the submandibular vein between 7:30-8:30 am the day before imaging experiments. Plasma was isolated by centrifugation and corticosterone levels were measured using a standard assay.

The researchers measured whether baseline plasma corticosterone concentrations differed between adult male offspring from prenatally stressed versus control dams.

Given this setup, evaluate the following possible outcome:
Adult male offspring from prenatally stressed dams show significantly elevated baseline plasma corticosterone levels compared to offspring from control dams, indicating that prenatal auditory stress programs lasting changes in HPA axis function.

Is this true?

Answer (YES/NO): YES